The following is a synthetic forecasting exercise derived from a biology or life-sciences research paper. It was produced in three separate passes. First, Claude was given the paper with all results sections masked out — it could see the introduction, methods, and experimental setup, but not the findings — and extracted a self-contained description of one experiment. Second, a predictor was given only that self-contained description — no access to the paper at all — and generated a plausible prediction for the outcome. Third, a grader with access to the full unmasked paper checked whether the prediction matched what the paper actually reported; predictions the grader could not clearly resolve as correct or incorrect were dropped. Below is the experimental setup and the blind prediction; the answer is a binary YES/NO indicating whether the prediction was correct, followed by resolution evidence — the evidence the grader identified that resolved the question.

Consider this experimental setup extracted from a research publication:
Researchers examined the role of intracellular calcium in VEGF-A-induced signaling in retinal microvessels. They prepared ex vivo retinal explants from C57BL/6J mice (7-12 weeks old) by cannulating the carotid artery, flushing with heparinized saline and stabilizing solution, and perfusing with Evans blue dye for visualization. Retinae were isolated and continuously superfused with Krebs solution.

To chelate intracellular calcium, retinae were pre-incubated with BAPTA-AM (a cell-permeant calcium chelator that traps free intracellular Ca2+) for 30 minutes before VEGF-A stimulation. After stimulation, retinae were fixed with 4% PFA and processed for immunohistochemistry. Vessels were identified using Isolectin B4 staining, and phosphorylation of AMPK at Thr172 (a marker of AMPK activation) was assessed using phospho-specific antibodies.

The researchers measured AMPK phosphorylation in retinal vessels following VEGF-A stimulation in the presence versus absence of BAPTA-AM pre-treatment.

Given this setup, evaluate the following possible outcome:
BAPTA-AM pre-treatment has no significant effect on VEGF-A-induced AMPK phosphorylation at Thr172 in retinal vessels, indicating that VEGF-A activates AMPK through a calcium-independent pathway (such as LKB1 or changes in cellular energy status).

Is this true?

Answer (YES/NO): NO